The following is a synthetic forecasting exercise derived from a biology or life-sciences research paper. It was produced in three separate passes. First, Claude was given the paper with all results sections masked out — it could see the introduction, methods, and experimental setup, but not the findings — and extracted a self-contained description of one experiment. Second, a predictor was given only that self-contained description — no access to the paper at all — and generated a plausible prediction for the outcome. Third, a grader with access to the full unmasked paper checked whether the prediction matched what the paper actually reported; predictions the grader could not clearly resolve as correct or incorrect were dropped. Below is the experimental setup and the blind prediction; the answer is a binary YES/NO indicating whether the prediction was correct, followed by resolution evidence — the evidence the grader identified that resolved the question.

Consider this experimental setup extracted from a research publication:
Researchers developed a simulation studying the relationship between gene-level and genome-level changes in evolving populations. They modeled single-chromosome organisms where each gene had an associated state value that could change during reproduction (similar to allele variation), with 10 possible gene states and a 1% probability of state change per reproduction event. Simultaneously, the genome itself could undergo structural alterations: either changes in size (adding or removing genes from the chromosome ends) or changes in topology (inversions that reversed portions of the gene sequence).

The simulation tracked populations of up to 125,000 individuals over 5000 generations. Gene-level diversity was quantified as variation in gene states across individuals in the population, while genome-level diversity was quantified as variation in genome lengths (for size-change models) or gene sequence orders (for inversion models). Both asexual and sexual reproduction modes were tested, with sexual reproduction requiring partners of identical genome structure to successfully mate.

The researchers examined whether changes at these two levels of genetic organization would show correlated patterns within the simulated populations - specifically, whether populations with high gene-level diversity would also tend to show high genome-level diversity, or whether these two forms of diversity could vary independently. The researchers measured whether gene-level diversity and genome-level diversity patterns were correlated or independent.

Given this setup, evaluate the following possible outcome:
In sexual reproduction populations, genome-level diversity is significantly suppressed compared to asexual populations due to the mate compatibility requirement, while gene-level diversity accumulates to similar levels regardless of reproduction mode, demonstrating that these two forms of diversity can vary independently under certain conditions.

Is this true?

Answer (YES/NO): NO